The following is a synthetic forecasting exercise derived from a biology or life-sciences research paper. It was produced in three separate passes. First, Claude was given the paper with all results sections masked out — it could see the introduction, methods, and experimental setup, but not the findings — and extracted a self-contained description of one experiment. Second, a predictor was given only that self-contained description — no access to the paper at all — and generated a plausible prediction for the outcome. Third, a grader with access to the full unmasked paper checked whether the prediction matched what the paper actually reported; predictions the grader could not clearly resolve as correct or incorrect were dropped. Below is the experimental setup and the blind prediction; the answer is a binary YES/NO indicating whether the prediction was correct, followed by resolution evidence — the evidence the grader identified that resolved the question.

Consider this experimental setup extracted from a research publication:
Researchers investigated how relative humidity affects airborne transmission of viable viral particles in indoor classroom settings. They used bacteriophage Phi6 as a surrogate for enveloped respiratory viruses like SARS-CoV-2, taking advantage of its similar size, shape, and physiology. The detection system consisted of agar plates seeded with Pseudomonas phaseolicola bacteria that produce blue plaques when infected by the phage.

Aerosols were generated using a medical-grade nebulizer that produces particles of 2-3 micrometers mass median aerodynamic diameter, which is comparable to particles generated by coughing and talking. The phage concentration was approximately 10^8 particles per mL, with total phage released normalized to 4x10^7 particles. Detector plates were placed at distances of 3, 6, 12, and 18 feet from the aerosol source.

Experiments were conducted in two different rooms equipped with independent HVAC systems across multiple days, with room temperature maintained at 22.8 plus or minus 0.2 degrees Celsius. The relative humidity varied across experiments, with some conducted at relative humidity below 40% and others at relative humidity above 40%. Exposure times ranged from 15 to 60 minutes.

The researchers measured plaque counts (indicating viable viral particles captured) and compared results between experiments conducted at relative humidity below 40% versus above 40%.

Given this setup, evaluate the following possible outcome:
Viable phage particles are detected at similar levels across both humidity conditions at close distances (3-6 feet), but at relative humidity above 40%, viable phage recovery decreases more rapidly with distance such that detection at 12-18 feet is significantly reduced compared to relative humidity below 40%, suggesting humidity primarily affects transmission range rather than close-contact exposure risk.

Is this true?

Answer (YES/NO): NO